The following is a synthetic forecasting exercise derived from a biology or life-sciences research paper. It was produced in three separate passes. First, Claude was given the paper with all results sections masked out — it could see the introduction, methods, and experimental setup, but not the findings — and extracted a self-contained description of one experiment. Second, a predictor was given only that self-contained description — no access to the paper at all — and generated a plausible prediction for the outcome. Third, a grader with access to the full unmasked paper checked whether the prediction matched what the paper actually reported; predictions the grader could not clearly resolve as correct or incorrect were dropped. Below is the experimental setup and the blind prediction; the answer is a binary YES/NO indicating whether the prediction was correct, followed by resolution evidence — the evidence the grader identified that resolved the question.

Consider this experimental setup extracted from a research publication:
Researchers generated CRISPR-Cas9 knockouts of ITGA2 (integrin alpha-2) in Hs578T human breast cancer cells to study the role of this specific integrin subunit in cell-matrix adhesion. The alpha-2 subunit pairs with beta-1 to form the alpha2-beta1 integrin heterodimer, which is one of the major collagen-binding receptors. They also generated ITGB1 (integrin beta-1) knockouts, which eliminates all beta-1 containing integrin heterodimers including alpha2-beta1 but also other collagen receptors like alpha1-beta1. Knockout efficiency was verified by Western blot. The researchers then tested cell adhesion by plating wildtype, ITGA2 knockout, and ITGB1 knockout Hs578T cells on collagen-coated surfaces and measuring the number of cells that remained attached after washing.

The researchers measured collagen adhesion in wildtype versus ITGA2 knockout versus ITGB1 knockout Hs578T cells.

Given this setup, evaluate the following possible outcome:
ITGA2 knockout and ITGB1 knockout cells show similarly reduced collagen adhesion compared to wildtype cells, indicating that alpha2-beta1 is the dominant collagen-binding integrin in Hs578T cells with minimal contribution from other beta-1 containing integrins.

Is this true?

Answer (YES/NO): NO